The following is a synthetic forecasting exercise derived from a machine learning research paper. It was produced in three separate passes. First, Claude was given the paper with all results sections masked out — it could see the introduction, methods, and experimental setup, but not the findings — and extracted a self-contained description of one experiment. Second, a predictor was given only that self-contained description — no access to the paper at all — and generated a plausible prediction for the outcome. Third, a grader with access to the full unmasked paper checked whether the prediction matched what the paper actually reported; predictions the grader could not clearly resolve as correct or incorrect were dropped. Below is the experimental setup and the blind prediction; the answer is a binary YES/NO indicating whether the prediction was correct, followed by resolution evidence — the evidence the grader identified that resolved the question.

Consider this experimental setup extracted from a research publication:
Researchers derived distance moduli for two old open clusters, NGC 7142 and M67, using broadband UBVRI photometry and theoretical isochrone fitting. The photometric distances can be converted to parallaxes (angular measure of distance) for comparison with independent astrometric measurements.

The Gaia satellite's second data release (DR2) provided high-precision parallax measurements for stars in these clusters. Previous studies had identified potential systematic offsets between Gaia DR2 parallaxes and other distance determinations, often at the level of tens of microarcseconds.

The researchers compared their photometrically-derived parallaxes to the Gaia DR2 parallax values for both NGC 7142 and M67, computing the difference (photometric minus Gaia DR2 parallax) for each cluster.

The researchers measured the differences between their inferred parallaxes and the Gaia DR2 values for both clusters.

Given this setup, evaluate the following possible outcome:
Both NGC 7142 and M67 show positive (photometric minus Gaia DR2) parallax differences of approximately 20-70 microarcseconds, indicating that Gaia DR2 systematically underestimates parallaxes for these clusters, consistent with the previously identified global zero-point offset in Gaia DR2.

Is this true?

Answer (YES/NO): NO